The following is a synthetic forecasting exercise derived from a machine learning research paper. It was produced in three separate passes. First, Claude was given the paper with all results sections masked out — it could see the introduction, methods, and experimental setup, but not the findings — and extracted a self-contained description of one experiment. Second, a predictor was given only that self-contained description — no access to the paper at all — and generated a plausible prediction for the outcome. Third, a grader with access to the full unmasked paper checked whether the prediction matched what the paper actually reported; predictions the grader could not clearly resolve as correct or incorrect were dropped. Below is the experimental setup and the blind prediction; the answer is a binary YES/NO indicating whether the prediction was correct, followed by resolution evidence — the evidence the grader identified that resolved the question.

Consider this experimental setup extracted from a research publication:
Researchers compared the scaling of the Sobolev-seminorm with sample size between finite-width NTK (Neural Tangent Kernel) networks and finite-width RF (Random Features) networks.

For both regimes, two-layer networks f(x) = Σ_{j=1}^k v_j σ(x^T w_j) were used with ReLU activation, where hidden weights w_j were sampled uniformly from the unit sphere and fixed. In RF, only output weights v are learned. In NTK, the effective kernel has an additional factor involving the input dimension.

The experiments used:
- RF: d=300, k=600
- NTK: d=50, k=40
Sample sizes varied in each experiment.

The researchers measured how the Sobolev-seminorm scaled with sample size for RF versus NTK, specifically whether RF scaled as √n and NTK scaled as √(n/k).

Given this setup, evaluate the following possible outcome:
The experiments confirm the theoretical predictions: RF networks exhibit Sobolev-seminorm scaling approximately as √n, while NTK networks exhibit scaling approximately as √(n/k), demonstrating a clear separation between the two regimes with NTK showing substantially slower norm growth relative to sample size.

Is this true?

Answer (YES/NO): YES